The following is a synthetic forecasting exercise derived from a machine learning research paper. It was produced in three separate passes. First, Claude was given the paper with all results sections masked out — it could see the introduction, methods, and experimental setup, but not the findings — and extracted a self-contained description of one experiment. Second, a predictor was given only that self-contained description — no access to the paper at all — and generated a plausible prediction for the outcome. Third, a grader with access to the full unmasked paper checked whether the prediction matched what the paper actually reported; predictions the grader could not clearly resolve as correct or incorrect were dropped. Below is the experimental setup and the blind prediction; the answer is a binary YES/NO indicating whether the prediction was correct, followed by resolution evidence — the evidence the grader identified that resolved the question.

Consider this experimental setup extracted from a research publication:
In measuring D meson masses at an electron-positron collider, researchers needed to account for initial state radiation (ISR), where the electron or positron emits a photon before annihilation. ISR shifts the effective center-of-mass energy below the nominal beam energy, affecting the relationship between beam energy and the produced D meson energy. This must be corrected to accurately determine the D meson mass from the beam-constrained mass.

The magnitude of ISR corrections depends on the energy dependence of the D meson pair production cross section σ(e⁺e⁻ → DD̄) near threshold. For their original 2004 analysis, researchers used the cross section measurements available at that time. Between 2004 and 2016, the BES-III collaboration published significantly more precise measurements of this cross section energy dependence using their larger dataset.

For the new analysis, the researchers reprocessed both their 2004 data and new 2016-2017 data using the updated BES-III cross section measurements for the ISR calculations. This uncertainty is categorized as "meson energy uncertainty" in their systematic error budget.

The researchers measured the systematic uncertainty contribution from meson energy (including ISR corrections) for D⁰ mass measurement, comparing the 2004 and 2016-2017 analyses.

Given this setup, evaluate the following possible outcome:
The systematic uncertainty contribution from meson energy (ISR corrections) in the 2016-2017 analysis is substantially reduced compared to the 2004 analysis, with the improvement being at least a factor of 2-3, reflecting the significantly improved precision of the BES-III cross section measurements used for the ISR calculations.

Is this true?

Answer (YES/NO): NO